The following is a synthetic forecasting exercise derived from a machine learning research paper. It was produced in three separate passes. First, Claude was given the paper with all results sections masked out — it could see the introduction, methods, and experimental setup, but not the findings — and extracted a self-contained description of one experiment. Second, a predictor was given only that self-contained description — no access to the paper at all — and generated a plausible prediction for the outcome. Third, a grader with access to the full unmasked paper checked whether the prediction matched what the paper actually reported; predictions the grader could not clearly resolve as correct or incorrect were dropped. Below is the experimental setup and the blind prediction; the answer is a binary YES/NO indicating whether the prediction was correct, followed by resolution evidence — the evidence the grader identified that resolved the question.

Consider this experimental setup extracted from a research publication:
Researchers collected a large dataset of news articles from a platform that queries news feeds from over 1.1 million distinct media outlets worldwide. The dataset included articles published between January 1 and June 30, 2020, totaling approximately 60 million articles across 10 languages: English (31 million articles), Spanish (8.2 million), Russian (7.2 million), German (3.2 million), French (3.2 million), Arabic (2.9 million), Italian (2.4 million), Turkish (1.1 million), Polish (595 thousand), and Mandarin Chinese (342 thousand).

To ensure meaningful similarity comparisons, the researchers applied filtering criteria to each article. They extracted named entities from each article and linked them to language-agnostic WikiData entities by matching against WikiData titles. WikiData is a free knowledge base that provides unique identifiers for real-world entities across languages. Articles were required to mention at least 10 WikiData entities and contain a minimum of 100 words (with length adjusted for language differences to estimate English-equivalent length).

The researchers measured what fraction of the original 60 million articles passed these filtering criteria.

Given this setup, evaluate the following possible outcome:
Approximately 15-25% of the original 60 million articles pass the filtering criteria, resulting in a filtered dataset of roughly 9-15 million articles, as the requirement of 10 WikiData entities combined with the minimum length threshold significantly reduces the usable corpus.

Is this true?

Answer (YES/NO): NO